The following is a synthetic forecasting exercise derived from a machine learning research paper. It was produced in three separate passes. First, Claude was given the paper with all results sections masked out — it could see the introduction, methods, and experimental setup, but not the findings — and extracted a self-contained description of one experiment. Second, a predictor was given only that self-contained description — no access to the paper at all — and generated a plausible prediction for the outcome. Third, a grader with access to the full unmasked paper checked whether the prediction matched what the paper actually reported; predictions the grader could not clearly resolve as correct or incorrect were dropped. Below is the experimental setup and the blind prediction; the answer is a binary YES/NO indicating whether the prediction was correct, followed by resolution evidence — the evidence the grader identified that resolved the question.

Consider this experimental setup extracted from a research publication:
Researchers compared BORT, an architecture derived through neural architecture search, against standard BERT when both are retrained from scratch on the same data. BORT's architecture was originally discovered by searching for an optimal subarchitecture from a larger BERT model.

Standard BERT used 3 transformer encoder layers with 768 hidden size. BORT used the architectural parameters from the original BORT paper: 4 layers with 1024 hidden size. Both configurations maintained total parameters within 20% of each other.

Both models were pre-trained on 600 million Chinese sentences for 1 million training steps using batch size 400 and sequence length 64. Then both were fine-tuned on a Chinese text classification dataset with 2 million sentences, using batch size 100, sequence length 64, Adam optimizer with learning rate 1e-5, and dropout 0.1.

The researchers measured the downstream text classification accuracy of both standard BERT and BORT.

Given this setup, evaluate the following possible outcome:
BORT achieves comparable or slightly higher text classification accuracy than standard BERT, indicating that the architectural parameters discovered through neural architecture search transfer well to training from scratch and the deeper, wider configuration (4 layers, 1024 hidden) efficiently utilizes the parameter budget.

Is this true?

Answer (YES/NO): NO